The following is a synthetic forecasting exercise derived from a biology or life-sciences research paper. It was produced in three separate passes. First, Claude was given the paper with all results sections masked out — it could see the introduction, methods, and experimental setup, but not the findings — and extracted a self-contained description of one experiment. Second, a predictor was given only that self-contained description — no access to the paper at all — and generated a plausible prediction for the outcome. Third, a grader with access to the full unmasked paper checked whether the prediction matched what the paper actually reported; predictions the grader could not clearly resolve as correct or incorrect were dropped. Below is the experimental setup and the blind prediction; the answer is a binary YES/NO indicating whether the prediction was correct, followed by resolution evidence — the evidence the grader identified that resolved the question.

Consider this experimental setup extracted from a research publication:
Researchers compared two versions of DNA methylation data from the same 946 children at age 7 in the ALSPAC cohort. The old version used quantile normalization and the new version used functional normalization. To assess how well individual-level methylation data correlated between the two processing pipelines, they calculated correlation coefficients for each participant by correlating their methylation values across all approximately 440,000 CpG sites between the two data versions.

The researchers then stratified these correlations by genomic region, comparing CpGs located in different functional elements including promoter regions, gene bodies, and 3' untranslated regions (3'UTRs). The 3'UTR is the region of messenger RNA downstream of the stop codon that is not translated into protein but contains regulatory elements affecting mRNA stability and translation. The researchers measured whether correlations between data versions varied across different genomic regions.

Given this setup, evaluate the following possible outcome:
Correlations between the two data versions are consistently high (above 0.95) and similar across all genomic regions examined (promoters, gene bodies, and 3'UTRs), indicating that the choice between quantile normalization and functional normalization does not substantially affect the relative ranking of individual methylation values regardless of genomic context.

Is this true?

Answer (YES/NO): NO